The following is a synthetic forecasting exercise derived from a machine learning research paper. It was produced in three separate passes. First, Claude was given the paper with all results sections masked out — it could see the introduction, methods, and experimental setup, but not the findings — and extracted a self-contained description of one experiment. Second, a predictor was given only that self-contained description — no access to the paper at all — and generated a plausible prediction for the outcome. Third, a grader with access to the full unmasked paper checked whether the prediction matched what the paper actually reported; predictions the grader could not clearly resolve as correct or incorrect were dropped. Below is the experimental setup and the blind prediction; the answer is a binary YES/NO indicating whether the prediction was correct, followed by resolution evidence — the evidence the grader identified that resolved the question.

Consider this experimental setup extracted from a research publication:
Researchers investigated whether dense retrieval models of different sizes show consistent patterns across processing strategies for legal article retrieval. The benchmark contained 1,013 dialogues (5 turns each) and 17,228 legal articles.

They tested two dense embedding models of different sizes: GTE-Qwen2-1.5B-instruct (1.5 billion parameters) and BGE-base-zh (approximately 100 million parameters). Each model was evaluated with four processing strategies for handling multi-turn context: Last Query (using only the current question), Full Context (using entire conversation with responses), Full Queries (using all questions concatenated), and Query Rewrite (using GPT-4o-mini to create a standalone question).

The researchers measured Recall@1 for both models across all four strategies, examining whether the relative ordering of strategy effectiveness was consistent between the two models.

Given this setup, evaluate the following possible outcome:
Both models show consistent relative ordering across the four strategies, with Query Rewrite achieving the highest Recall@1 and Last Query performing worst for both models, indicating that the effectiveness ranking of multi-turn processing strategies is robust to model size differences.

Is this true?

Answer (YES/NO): NO